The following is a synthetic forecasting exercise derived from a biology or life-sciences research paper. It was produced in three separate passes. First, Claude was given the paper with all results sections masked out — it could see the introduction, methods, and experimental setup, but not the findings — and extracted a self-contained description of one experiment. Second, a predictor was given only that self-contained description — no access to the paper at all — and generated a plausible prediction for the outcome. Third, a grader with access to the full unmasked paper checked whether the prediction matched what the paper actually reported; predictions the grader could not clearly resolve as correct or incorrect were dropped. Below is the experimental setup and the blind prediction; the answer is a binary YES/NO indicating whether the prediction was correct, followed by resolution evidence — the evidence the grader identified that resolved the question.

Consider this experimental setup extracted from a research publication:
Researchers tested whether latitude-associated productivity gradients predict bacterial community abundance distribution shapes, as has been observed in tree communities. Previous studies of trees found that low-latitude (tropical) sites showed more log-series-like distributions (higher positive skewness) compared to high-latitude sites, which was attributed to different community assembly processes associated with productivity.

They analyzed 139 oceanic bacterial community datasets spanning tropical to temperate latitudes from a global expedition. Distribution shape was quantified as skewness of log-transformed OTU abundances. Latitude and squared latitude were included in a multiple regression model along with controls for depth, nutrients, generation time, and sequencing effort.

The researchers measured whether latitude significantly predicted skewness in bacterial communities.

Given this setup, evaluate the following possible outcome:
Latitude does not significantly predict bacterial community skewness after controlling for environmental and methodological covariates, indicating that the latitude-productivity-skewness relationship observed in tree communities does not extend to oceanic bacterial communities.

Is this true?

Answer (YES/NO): YES